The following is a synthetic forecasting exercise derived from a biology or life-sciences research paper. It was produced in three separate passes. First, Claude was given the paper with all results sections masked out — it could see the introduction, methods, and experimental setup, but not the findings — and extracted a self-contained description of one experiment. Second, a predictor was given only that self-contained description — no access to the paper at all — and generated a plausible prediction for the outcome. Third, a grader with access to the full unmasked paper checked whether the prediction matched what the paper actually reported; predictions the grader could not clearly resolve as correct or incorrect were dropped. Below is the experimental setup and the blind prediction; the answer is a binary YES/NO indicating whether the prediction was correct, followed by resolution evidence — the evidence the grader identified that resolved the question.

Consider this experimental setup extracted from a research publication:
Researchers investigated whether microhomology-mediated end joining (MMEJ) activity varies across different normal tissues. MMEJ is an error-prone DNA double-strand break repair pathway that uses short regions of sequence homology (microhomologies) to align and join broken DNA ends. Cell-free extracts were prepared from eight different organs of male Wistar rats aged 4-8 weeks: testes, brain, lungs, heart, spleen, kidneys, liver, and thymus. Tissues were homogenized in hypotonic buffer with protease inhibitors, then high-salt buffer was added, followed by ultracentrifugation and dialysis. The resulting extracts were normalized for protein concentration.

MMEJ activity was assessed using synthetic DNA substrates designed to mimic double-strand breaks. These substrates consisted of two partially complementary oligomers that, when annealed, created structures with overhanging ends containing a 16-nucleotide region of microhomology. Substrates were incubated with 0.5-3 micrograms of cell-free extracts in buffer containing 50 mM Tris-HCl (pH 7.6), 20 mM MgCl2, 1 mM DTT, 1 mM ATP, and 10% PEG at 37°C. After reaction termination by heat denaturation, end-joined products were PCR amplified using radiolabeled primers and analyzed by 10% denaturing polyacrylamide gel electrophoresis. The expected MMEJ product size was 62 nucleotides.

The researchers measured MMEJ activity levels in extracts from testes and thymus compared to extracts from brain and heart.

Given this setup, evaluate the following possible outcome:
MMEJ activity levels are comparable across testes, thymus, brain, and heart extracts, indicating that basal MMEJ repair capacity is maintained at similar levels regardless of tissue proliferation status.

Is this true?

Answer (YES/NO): NO